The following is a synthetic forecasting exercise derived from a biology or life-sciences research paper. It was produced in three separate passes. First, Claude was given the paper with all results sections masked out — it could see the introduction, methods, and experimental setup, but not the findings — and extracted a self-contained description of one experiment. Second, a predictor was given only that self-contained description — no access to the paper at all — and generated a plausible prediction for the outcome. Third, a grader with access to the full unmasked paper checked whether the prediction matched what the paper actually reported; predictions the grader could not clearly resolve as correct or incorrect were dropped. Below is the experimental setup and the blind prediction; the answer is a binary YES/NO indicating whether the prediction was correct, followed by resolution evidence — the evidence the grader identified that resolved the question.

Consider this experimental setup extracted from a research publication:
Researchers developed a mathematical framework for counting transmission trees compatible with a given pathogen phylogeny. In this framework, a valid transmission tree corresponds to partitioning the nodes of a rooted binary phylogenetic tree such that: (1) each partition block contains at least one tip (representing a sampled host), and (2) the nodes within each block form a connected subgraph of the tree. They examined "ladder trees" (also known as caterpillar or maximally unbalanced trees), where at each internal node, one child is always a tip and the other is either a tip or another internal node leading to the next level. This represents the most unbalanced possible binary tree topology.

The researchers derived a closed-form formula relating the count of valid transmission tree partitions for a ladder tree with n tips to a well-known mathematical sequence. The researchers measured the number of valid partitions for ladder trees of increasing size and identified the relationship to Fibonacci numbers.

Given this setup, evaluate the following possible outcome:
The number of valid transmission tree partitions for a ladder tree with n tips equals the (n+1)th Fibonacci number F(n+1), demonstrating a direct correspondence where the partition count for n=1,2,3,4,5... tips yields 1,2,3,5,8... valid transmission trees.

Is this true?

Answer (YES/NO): NO